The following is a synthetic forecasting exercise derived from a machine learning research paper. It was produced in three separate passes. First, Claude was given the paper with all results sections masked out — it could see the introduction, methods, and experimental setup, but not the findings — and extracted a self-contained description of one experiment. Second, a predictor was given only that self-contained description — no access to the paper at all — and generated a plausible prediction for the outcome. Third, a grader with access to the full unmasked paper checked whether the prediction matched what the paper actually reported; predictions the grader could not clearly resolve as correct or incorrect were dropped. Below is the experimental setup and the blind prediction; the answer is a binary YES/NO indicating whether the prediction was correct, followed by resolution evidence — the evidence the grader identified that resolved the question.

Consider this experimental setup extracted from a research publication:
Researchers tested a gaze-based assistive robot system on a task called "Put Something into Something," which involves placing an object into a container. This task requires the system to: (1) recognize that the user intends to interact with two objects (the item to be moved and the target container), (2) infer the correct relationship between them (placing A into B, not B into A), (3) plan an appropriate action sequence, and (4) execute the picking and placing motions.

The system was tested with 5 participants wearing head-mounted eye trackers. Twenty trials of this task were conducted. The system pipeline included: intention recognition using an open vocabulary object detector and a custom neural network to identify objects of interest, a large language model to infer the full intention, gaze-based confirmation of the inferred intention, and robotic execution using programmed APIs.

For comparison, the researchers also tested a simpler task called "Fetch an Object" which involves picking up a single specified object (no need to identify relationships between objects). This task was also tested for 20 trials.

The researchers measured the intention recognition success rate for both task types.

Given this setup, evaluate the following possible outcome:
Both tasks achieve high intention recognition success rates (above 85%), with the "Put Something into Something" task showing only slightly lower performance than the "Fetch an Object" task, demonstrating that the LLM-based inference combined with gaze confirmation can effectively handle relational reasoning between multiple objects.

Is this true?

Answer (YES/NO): YES